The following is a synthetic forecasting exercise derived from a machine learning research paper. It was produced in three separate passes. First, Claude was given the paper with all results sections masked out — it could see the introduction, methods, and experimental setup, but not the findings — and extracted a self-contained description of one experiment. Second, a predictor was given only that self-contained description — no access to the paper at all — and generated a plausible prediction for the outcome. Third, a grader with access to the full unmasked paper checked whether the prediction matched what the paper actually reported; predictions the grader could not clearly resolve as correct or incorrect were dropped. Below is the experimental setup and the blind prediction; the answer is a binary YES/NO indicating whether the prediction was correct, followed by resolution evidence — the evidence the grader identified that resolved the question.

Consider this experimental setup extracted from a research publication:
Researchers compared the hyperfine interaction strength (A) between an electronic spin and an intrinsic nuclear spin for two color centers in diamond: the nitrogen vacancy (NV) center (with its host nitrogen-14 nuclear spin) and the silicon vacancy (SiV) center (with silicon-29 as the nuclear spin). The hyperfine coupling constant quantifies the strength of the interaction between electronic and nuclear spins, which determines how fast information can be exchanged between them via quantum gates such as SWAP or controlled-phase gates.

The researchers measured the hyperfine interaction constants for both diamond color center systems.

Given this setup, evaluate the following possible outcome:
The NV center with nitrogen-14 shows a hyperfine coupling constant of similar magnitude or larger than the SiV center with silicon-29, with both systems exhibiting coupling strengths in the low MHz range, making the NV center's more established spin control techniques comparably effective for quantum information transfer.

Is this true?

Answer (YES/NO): NO